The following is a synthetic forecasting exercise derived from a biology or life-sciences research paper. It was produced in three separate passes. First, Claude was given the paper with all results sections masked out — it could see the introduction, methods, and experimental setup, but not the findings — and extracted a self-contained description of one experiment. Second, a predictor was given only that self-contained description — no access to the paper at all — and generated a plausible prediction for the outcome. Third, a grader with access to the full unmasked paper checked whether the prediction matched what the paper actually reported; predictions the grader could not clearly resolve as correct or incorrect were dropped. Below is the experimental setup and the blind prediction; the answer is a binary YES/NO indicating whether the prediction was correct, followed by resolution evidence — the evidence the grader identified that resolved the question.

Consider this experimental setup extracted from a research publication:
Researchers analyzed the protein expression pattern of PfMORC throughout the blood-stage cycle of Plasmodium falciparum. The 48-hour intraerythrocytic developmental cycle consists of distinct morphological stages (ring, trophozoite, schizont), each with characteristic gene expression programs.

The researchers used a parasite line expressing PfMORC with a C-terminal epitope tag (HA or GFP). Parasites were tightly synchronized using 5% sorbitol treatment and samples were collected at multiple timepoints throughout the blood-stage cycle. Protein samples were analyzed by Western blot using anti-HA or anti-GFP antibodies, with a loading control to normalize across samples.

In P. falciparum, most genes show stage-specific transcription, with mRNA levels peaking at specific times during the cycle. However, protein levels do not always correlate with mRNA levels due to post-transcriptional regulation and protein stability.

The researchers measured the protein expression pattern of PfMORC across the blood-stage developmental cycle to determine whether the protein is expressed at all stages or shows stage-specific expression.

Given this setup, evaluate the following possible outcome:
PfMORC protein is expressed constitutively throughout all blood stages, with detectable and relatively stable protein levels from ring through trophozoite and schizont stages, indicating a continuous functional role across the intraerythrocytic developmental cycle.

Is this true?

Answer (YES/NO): NO